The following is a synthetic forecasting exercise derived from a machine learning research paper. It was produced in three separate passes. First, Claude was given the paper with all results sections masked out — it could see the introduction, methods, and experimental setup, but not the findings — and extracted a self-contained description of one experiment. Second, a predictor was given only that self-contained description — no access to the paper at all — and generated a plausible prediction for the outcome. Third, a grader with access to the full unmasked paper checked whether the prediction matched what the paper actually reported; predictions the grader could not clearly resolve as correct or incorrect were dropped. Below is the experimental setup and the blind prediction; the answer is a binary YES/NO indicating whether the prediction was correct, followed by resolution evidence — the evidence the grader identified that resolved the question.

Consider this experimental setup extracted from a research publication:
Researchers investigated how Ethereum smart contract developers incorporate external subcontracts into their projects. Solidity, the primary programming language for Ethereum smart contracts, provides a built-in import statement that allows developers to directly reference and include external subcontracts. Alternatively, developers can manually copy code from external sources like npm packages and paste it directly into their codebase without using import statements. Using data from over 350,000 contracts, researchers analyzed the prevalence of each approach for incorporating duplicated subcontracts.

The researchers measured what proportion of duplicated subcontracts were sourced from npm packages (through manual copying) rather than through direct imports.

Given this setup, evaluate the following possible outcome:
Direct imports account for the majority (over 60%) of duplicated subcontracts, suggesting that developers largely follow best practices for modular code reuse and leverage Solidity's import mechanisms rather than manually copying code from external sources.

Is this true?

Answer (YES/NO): NO